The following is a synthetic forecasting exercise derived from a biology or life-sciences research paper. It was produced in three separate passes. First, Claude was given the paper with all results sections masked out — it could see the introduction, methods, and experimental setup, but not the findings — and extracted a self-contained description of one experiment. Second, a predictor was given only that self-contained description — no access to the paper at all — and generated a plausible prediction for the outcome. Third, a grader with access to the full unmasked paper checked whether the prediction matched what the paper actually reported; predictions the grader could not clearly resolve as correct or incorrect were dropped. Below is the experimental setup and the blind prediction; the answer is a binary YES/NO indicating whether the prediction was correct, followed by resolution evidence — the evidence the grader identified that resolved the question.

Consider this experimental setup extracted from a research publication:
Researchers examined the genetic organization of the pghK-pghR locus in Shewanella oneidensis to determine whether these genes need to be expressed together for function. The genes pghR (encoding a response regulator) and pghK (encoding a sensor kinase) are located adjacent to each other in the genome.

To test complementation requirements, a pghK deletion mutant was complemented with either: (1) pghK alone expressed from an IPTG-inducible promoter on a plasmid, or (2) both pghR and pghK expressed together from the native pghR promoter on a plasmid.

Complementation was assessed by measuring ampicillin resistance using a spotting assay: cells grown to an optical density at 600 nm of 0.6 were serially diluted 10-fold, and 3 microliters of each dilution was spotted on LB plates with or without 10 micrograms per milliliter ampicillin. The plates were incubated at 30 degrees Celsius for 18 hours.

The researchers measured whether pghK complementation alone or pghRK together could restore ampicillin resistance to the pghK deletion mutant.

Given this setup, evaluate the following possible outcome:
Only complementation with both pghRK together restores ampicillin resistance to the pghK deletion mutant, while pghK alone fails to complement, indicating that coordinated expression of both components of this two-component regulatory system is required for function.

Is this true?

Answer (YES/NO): NO